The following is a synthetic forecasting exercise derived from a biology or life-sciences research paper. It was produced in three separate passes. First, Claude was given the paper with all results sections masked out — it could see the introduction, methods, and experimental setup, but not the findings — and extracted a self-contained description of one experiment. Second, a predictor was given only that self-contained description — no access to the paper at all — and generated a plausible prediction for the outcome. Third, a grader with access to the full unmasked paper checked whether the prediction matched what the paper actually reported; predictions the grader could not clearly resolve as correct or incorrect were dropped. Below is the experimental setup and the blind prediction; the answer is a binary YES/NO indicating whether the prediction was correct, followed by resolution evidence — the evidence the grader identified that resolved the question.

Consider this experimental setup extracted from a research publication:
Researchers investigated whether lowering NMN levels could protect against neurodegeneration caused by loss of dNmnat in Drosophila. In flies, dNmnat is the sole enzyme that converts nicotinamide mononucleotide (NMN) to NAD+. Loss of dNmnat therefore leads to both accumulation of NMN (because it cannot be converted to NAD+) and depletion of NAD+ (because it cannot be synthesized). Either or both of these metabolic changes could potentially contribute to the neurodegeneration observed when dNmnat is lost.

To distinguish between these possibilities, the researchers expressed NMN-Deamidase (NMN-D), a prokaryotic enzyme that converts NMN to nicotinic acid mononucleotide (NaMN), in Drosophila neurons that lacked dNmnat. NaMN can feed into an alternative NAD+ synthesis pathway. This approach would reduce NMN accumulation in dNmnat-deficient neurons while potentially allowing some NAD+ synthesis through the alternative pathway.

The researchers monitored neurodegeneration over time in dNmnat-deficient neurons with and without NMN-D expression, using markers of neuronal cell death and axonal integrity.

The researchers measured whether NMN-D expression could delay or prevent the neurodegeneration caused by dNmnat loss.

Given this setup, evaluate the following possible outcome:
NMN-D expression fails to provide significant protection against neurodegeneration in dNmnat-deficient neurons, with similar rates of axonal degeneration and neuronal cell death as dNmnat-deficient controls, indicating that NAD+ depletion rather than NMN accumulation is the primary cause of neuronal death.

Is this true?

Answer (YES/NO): NO